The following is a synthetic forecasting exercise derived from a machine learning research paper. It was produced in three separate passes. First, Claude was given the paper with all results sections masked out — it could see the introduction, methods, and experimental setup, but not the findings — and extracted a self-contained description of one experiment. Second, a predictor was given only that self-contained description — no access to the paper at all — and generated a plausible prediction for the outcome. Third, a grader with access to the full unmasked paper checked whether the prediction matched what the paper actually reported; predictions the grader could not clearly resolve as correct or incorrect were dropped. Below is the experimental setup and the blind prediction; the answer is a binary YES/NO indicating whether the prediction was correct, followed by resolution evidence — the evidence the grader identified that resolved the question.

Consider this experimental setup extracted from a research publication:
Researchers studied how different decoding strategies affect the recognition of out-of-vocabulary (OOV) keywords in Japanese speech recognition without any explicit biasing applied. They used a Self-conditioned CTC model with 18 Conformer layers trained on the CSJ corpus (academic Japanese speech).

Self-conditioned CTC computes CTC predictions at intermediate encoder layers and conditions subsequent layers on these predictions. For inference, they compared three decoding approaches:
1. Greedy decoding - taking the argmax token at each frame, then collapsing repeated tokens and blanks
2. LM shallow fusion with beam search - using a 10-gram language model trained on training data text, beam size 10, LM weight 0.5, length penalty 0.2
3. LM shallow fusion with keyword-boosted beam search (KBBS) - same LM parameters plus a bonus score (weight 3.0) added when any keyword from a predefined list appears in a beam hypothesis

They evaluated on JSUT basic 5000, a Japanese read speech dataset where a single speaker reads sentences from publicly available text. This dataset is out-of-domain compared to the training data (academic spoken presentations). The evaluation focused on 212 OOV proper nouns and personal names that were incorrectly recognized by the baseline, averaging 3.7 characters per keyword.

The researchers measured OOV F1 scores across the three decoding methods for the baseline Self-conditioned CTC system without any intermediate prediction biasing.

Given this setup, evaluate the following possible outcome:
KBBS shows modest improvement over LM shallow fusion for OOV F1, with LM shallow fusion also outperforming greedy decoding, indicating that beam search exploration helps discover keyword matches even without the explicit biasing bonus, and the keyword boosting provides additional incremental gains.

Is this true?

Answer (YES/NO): NO